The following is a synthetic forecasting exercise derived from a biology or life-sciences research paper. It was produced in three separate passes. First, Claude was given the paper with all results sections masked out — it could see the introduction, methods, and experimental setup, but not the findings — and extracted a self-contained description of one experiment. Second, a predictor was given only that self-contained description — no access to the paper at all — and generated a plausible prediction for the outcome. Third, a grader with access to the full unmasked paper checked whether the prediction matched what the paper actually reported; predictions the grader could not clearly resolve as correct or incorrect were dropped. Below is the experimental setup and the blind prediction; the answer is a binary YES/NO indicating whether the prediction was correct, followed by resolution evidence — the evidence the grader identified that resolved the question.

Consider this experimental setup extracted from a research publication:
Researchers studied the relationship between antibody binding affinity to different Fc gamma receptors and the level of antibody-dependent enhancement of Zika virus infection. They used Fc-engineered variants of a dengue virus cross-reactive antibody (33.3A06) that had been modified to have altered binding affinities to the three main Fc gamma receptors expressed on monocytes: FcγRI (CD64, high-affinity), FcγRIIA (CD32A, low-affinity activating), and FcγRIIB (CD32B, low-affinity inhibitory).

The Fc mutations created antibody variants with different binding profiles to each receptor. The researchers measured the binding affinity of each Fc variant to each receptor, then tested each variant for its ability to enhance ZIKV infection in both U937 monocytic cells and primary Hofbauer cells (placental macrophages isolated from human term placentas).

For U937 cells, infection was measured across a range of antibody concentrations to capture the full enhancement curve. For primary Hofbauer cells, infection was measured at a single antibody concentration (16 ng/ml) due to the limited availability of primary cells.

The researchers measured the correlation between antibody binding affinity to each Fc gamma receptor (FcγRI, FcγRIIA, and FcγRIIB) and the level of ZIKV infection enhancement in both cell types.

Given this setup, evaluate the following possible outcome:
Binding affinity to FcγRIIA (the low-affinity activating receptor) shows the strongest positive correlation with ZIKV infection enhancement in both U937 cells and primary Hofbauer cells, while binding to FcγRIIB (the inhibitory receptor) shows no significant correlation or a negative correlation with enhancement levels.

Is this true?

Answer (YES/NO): NO